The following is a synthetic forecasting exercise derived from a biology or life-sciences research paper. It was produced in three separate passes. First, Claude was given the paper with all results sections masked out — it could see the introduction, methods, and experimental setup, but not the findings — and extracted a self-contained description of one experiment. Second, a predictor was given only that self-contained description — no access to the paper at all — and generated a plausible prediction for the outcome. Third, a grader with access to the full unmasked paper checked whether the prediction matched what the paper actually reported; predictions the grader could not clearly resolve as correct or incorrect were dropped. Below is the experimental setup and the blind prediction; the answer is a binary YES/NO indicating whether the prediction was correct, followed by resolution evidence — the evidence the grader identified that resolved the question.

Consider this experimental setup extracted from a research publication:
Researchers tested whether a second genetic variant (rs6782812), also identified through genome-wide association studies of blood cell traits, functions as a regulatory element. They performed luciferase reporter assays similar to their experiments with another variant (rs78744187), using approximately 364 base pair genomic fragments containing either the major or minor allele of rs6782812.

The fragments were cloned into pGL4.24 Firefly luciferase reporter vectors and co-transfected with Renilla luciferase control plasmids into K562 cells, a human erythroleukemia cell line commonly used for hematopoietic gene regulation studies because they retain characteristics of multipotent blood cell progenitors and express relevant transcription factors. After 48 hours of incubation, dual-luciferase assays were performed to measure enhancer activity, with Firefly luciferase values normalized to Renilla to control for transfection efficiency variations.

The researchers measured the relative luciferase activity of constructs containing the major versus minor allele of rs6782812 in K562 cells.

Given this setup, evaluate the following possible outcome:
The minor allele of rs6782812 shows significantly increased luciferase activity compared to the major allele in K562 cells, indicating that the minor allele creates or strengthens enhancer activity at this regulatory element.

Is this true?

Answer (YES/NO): NO